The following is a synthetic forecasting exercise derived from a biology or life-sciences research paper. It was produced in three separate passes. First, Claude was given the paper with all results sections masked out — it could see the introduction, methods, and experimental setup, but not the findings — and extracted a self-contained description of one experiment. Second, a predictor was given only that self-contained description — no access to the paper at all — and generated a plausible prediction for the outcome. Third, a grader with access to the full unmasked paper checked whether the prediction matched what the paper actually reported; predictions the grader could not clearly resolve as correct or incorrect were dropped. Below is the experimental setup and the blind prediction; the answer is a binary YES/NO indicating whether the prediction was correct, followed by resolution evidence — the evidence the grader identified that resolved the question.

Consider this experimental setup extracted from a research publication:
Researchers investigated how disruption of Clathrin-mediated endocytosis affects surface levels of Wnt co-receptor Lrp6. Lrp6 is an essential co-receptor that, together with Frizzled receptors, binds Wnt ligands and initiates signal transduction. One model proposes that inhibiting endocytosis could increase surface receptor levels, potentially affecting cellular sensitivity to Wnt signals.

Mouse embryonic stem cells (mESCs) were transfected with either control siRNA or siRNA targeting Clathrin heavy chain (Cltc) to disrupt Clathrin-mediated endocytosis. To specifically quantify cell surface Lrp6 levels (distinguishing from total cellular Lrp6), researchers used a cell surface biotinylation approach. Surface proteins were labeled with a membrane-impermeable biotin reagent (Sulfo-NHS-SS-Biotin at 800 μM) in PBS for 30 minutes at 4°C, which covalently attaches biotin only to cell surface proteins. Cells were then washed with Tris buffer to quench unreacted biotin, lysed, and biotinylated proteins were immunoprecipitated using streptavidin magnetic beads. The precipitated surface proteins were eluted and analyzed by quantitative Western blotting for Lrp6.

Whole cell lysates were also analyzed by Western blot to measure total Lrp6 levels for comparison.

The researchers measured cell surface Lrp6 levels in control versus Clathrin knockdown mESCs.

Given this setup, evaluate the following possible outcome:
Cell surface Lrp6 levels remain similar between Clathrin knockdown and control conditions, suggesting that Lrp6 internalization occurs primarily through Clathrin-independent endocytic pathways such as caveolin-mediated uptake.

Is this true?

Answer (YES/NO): NO